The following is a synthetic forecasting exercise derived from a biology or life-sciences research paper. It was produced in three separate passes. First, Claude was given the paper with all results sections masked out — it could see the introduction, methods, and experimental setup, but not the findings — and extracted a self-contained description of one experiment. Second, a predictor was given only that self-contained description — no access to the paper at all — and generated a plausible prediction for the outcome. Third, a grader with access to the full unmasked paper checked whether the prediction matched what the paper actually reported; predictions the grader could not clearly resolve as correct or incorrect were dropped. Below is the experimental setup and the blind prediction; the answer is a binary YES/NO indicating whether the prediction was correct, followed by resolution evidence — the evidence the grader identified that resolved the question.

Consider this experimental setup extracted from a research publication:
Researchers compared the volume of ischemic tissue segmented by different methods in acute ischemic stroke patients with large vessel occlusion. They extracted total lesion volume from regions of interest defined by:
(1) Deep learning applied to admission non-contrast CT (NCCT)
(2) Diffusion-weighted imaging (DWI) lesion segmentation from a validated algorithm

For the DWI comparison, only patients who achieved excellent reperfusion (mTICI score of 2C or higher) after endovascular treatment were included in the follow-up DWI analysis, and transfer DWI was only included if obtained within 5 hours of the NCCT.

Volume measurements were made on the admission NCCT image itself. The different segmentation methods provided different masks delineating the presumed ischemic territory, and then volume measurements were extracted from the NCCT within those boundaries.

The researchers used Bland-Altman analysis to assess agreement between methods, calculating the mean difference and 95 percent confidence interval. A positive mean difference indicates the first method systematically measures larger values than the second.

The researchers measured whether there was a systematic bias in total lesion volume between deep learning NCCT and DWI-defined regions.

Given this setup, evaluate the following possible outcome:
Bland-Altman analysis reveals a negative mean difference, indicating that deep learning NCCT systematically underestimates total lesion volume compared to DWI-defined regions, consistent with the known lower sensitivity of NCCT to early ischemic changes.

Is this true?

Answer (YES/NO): YES